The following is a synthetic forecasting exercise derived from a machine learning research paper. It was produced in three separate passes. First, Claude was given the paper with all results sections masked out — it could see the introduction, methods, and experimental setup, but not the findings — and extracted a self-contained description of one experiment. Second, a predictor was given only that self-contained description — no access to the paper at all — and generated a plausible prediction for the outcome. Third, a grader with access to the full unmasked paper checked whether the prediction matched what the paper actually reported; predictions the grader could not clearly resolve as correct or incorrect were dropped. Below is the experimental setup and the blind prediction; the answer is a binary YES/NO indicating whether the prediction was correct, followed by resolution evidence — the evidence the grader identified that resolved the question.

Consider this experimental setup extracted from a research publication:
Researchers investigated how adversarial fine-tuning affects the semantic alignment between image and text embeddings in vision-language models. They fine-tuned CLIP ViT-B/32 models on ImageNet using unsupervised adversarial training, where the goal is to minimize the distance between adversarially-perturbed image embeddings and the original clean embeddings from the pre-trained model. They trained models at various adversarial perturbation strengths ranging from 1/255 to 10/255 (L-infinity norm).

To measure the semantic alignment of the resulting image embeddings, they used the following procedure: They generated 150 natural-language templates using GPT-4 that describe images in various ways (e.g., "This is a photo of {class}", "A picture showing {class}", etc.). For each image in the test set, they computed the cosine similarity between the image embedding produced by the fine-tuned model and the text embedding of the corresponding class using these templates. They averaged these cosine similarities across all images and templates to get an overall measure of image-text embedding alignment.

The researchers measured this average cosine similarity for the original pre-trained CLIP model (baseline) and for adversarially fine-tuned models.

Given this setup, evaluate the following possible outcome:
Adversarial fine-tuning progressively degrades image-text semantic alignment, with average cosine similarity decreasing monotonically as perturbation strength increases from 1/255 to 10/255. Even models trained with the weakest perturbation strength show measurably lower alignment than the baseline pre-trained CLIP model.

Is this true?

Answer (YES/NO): NO